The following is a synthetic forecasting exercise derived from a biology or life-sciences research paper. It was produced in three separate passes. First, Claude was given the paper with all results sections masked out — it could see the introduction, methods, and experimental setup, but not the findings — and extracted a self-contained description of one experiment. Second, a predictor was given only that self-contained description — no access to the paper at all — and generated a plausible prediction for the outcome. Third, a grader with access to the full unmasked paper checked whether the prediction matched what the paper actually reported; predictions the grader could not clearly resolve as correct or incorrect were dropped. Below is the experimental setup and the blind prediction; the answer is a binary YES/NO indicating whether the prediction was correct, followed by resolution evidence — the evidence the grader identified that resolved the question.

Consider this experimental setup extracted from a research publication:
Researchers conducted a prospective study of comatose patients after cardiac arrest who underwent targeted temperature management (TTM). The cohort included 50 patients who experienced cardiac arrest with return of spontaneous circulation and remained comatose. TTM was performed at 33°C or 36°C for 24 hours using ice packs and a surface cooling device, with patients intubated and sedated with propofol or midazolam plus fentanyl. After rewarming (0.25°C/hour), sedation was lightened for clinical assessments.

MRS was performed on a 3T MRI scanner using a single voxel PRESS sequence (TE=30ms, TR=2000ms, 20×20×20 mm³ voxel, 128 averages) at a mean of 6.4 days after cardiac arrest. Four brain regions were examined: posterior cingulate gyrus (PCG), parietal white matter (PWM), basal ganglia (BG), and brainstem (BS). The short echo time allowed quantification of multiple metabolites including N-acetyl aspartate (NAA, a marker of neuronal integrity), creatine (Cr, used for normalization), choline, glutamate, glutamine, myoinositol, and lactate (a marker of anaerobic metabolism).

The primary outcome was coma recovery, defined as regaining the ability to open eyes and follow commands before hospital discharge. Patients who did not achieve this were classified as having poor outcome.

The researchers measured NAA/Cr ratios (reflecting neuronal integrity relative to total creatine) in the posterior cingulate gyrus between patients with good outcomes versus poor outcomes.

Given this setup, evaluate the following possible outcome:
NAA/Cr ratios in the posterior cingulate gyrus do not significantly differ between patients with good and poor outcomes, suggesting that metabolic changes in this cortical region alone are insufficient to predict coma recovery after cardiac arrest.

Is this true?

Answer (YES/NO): NO